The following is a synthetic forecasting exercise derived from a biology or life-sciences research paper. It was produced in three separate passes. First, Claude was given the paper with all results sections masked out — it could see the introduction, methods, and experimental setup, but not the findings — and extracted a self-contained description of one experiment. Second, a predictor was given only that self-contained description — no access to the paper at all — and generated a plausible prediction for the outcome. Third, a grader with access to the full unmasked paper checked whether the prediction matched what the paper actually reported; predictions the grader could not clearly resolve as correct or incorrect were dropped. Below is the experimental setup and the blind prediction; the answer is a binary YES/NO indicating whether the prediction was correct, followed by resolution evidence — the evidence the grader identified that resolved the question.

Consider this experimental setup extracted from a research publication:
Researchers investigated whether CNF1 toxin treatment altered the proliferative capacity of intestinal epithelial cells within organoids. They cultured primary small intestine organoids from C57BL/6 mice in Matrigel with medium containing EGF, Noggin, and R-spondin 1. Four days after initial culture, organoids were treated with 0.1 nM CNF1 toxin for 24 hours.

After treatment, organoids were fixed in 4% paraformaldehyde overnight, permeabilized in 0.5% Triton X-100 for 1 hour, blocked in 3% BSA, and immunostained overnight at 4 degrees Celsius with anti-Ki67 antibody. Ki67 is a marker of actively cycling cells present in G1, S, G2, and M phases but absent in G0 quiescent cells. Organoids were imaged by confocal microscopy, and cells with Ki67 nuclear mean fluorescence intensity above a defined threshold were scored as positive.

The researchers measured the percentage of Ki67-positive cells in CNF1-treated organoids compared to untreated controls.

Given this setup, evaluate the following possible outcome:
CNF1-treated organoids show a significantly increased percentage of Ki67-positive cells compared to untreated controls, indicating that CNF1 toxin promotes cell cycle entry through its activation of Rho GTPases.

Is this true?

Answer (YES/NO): NO